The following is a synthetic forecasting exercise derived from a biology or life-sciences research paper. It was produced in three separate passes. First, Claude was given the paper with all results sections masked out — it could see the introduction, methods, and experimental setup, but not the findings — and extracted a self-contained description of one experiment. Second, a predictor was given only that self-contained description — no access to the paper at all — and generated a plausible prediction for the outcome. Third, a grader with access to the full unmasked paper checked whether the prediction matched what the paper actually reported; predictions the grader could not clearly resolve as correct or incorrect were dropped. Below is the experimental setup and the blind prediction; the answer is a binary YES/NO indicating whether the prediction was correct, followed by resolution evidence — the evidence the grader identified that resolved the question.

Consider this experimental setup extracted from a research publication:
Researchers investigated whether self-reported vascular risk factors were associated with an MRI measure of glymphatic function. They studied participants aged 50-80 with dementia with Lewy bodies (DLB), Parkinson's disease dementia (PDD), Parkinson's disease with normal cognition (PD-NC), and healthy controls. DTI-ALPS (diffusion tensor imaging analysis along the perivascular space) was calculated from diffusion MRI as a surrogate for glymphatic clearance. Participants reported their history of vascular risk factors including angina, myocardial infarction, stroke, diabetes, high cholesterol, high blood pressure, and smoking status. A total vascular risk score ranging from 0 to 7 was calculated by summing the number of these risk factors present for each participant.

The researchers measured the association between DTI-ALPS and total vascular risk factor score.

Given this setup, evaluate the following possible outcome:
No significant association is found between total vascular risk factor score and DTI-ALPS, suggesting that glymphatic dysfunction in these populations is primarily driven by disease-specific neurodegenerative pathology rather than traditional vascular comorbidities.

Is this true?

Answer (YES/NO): NO